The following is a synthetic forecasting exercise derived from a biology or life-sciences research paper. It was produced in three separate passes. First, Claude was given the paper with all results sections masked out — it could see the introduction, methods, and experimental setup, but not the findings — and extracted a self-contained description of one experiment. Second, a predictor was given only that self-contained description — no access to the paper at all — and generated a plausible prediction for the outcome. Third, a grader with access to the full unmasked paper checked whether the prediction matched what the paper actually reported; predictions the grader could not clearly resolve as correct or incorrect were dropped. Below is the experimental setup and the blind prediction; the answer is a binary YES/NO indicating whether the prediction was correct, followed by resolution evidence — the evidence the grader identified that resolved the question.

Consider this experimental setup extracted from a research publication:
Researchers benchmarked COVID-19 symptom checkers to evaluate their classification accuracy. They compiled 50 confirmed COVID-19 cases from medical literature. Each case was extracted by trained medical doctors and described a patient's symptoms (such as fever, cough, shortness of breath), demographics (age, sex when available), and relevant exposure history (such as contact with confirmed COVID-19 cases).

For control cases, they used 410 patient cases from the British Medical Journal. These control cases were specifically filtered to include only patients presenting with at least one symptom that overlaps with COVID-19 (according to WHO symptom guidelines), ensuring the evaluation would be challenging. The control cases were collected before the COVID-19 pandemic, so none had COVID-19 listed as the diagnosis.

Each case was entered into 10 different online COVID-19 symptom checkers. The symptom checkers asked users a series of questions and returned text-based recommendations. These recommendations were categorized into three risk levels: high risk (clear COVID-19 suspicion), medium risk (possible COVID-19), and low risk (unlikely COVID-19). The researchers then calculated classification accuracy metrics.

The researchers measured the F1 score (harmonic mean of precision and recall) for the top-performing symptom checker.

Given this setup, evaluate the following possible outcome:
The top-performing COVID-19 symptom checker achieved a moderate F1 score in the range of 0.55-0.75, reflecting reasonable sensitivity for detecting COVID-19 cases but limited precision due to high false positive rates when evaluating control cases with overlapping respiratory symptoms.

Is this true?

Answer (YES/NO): NO